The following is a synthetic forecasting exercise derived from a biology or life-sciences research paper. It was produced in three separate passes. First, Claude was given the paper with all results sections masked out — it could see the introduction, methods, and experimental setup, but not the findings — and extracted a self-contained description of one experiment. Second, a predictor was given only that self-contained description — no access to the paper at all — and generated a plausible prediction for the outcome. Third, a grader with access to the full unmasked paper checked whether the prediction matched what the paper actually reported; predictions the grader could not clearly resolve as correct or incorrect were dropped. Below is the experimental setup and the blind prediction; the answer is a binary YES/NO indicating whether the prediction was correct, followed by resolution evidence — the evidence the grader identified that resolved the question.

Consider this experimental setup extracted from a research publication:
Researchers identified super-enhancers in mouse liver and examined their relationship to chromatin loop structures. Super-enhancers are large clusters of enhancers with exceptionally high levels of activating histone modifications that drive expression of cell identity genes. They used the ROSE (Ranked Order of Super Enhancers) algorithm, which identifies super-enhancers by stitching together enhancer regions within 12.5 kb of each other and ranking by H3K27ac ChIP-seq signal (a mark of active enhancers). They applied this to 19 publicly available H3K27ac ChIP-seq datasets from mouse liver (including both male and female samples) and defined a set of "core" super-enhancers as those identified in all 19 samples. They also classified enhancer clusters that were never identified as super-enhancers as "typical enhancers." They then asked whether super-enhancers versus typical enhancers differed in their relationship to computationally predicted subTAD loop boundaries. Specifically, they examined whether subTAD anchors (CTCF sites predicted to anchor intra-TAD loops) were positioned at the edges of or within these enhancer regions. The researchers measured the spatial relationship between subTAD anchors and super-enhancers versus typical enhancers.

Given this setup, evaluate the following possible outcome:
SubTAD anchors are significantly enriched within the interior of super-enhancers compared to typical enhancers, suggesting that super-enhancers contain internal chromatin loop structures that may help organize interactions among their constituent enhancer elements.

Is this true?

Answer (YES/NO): NO